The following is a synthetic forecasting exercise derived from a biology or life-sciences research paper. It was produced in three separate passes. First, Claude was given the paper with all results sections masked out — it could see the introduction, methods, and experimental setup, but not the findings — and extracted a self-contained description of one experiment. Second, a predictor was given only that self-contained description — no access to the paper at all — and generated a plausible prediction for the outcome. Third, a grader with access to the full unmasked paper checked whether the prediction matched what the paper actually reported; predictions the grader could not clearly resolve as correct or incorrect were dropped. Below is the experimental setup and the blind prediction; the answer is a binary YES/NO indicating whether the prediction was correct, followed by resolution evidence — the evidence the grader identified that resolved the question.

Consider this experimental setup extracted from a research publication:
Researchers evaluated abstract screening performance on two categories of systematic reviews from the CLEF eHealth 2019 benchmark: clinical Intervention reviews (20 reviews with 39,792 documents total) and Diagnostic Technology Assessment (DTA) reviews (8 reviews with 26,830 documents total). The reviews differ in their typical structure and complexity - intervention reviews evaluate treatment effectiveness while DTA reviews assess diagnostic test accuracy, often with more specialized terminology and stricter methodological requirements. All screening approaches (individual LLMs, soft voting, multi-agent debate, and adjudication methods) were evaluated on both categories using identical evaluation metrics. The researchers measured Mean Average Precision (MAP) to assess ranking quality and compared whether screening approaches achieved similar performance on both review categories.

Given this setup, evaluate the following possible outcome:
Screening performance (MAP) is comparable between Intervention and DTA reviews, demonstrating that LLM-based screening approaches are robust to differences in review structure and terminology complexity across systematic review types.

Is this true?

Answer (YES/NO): NO